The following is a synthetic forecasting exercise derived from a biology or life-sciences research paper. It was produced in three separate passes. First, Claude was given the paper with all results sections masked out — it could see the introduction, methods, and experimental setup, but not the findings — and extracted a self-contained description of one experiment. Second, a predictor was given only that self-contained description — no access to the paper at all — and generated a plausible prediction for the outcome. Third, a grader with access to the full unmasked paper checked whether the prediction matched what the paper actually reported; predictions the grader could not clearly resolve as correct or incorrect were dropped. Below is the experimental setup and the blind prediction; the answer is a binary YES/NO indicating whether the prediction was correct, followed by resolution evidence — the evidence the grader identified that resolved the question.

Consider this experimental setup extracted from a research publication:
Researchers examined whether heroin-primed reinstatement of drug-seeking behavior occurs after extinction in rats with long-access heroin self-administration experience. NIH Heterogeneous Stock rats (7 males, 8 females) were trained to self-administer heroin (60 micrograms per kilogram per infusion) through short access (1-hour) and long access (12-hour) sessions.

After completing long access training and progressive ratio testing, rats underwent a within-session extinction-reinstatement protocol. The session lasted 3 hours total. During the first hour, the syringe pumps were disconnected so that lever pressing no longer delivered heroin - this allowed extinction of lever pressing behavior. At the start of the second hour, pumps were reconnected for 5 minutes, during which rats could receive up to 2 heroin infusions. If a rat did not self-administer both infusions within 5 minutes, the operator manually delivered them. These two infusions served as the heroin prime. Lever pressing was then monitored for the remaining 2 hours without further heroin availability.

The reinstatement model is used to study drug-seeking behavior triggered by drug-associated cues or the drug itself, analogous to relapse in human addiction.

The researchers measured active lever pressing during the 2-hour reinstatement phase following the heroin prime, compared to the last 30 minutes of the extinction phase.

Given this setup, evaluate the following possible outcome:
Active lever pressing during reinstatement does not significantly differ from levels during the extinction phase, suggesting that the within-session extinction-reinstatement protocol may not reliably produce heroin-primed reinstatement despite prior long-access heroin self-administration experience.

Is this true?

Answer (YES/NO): NO